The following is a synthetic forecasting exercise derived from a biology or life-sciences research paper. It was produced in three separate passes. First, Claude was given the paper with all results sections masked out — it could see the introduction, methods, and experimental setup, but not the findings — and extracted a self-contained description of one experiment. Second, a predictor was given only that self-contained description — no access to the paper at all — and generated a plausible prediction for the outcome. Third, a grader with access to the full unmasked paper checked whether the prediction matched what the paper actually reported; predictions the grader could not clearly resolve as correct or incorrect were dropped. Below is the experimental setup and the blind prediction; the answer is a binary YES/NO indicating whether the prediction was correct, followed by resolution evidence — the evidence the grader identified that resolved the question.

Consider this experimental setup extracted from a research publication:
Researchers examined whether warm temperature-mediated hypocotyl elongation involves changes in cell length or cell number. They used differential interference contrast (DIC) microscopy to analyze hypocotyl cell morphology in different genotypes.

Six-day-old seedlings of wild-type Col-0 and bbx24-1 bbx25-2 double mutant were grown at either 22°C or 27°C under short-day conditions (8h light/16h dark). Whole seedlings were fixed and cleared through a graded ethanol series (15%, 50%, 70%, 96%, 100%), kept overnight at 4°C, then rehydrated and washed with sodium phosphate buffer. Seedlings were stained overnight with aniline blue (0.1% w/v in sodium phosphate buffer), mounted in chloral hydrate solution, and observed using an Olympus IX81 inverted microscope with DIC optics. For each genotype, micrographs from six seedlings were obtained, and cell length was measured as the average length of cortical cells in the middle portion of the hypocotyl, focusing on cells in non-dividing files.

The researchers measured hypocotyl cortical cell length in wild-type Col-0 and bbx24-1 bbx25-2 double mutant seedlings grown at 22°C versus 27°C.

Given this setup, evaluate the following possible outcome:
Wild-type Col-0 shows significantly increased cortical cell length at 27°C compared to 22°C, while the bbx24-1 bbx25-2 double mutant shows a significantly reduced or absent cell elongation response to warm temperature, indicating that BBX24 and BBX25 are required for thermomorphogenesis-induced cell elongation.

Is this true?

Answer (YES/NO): YES